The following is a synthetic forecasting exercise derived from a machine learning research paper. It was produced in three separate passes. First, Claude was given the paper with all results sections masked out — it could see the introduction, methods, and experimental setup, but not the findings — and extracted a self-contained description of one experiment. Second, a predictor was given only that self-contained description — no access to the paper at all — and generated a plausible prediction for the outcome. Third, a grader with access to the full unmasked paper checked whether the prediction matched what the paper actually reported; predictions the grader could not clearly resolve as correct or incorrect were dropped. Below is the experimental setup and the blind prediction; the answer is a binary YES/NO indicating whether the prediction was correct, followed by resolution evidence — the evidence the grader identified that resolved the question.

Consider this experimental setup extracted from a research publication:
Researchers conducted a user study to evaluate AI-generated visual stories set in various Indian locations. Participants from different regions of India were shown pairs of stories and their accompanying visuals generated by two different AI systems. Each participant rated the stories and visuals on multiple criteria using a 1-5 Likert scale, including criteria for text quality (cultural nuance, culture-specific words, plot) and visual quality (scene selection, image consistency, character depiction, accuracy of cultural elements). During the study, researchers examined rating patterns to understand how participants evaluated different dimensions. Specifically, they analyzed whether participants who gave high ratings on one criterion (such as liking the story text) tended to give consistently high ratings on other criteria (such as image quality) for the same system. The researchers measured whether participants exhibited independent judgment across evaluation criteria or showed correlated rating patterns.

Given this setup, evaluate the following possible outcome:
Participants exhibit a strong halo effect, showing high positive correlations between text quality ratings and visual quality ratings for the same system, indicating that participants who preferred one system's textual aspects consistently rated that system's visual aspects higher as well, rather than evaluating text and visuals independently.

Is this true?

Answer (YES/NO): YES